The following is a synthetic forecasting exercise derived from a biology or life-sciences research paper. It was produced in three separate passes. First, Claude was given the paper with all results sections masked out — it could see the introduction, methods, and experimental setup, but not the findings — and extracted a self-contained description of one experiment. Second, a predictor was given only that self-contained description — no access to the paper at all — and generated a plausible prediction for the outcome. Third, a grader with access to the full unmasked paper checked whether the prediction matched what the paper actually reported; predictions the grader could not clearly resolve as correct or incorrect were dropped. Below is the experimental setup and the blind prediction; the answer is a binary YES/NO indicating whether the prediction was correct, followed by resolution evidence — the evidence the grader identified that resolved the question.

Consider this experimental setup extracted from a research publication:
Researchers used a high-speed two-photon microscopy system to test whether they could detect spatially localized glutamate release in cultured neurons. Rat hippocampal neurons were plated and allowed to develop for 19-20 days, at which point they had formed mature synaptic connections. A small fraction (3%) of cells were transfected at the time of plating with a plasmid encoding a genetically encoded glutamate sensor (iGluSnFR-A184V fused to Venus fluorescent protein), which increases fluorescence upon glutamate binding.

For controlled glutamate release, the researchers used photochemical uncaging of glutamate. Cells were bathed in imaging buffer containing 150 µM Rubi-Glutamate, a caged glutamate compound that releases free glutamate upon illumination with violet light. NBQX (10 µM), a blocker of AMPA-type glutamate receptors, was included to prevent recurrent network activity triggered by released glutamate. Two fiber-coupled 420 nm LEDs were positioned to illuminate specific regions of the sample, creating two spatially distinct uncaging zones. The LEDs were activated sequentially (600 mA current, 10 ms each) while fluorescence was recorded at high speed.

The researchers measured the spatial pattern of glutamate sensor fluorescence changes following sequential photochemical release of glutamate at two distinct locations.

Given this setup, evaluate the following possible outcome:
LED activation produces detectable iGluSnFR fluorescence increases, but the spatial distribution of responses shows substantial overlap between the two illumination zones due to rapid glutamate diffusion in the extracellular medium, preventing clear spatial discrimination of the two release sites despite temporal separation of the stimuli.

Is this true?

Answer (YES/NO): NO